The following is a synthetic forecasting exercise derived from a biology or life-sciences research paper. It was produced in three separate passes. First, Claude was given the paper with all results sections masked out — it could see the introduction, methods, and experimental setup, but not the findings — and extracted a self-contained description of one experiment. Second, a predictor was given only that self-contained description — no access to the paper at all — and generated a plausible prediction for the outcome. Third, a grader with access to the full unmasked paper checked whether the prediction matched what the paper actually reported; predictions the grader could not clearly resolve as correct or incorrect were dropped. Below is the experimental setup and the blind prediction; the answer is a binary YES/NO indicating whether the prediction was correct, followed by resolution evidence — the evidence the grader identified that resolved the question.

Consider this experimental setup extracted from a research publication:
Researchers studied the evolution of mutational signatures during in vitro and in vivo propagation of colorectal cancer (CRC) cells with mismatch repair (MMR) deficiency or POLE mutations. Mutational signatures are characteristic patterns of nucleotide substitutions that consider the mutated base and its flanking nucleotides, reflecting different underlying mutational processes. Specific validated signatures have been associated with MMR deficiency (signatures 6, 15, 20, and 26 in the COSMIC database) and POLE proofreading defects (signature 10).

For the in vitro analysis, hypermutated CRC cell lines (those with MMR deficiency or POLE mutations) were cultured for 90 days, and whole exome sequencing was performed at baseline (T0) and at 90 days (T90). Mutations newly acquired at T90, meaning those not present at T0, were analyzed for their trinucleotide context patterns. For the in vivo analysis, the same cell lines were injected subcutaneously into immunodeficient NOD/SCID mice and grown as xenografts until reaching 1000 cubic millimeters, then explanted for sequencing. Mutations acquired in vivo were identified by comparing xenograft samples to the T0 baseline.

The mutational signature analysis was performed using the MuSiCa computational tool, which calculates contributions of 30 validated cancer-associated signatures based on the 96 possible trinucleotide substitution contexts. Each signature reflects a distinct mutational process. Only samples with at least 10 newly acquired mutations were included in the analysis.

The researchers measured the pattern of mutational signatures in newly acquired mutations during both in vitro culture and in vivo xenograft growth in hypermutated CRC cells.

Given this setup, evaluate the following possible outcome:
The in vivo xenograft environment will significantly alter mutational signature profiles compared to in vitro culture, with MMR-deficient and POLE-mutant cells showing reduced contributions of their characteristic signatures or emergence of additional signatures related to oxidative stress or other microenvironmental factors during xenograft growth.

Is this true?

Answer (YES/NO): NO